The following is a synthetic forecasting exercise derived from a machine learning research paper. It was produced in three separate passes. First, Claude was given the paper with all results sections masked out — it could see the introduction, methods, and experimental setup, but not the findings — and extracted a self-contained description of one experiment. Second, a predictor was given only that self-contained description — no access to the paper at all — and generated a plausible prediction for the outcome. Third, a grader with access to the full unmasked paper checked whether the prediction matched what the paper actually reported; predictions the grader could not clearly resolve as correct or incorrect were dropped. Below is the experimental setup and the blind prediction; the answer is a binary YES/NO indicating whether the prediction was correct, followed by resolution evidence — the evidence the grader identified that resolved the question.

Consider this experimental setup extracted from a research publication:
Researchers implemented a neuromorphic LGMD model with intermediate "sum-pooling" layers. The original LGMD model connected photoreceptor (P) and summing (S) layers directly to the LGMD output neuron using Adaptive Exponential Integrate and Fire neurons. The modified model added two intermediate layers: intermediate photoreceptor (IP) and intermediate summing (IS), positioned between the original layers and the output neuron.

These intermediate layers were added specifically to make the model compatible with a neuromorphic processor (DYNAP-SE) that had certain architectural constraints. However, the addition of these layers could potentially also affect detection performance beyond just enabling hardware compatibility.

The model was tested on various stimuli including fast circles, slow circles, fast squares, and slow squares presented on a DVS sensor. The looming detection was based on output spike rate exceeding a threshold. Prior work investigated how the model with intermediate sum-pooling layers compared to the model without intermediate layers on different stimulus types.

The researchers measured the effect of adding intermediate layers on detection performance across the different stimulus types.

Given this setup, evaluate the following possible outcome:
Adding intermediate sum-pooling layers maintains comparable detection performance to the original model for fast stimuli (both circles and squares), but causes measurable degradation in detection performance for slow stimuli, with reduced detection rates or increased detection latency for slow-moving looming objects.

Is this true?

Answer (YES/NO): NO